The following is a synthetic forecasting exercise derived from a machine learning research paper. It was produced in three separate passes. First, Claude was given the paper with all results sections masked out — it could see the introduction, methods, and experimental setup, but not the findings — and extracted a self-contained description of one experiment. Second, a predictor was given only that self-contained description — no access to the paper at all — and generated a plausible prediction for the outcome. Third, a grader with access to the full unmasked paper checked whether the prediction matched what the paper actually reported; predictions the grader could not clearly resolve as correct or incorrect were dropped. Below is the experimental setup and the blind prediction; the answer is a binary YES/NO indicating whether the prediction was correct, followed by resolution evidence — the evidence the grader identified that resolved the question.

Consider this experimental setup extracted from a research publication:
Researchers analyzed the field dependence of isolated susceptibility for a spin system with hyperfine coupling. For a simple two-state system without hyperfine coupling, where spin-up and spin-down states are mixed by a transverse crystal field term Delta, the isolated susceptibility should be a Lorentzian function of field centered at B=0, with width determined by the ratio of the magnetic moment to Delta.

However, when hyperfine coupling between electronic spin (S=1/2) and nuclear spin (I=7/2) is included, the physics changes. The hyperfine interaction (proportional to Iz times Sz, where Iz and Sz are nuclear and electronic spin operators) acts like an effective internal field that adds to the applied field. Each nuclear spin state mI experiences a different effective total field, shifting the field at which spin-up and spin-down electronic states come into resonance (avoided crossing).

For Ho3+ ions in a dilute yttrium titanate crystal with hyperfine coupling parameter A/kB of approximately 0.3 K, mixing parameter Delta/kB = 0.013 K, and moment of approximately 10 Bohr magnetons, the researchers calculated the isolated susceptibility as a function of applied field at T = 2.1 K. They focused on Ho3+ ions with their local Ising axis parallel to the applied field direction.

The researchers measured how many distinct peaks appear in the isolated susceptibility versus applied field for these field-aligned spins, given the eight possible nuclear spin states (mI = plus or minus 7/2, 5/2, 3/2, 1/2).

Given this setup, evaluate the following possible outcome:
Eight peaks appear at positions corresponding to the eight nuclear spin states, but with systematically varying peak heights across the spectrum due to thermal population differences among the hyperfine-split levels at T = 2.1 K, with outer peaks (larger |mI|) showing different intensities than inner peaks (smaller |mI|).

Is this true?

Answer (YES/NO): NO